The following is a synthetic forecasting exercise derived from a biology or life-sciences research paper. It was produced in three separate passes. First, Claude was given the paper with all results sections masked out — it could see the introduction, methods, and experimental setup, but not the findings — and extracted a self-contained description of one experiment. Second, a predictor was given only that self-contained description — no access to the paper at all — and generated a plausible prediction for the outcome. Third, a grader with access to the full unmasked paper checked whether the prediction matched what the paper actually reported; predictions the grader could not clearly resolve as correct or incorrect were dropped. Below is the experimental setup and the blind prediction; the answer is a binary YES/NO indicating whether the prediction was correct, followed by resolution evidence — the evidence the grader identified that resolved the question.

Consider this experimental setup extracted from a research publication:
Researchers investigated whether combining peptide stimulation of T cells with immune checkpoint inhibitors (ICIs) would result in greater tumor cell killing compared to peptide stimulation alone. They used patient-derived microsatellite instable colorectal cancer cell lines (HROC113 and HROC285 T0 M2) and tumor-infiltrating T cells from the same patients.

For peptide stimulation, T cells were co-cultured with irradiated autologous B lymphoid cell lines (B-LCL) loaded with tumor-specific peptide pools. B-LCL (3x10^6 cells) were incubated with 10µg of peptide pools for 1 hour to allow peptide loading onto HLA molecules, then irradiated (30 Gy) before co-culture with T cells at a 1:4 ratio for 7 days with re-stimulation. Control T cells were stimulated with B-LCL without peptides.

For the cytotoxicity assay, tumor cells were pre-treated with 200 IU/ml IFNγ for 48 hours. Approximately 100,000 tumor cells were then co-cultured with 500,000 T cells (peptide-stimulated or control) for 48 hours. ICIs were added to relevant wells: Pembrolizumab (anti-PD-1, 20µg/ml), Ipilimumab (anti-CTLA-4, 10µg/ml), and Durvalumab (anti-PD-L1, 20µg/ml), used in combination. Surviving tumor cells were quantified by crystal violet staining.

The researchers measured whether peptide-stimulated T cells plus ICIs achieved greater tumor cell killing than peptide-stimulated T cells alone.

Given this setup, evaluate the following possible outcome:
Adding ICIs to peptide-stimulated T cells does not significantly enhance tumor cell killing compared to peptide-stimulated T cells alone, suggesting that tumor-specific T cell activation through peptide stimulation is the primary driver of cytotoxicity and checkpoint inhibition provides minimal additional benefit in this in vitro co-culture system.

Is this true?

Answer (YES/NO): YES